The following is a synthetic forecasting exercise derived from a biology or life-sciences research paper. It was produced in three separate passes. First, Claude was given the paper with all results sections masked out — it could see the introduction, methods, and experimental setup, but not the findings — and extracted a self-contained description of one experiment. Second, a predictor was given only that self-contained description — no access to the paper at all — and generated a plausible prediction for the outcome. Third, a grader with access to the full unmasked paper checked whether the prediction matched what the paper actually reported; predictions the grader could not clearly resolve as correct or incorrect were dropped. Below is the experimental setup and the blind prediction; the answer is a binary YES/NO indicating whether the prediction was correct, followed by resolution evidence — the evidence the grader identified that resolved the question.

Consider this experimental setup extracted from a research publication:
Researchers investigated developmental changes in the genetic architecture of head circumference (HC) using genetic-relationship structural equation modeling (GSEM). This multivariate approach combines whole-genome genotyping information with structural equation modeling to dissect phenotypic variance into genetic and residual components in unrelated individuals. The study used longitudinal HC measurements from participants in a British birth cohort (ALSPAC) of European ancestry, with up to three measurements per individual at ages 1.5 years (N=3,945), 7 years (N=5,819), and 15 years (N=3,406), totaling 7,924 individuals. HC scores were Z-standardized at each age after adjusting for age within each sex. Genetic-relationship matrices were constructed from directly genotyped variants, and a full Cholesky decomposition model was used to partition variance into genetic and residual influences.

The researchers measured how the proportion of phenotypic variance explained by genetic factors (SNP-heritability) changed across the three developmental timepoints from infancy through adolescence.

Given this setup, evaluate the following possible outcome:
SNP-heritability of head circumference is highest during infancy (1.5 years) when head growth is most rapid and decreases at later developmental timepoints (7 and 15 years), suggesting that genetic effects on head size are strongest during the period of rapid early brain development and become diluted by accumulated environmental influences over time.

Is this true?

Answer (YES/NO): NO